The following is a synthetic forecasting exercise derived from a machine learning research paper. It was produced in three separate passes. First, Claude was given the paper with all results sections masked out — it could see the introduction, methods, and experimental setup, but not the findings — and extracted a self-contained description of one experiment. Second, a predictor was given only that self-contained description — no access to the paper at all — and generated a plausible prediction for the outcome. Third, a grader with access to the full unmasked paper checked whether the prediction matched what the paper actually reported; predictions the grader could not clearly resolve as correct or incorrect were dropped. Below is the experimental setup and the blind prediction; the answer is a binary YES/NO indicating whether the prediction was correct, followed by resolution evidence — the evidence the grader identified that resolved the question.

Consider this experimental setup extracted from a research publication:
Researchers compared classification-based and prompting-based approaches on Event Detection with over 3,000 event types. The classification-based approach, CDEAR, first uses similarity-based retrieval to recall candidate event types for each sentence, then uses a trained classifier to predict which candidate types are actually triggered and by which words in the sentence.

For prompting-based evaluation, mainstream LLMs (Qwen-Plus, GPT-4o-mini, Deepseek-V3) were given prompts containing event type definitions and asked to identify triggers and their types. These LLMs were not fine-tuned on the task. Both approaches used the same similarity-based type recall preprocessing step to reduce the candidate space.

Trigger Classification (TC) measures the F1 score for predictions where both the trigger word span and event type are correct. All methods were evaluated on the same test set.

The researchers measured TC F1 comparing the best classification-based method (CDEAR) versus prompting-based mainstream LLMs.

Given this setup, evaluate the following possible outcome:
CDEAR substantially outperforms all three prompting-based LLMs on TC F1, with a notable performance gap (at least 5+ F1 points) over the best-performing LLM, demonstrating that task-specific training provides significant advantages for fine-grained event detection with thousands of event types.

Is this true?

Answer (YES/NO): NO